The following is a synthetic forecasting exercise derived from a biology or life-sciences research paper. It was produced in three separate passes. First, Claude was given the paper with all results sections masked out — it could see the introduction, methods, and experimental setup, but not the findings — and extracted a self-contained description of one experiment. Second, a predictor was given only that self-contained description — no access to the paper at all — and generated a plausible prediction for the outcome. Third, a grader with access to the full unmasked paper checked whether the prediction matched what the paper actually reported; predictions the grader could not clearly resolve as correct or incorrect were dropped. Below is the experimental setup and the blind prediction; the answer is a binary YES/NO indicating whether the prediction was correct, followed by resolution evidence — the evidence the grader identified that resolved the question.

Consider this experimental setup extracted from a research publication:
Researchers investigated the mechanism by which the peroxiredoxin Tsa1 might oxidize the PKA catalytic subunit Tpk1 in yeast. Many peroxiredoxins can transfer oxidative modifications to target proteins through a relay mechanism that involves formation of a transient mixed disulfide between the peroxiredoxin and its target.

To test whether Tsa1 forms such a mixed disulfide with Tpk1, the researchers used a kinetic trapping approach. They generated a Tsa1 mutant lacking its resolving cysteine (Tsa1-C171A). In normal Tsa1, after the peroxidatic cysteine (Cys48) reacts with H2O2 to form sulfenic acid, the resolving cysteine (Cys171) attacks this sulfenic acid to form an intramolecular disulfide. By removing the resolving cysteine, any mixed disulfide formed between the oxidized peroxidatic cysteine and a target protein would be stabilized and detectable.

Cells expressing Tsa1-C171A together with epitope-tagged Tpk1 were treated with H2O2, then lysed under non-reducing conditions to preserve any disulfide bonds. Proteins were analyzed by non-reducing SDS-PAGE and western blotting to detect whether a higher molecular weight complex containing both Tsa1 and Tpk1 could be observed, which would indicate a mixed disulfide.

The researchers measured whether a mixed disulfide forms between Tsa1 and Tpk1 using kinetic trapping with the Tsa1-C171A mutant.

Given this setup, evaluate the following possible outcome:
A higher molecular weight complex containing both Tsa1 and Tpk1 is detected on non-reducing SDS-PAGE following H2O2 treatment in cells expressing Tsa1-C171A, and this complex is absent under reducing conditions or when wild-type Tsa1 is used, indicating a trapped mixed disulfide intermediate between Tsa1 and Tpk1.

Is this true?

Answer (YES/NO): NO